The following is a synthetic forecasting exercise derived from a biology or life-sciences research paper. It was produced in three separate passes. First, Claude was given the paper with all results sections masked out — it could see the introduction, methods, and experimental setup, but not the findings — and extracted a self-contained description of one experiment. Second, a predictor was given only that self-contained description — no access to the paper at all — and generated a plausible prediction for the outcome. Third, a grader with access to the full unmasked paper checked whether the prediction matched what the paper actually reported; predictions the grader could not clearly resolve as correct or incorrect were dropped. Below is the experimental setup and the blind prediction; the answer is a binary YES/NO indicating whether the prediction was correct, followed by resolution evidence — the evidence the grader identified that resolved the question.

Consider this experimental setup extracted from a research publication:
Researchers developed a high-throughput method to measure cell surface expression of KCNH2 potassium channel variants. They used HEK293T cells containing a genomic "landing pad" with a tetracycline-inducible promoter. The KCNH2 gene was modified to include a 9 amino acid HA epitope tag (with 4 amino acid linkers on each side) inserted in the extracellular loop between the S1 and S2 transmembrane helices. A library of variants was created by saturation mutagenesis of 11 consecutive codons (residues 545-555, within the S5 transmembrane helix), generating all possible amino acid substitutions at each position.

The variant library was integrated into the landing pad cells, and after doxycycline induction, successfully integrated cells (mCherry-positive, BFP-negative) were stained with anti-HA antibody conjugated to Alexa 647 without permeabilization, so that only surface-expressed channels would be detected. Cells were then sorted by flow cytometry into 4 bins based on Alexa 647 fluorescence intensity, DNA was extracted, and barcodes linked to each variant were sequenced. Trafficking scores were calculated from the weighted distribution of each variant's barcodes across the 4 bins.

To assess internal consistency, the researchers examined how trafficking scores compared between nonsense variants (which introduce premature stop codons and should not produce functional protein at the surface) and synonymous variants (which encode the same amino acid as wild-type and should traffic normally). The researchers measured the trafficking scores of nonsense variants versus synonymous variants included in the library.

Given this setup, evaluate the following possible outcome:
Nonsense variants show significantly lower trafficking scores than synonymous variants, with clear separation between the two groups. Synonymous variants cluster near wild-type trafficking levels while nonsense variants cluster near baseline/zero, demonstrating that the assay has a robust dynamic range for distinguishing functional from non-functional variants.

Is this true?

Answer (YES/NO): YES